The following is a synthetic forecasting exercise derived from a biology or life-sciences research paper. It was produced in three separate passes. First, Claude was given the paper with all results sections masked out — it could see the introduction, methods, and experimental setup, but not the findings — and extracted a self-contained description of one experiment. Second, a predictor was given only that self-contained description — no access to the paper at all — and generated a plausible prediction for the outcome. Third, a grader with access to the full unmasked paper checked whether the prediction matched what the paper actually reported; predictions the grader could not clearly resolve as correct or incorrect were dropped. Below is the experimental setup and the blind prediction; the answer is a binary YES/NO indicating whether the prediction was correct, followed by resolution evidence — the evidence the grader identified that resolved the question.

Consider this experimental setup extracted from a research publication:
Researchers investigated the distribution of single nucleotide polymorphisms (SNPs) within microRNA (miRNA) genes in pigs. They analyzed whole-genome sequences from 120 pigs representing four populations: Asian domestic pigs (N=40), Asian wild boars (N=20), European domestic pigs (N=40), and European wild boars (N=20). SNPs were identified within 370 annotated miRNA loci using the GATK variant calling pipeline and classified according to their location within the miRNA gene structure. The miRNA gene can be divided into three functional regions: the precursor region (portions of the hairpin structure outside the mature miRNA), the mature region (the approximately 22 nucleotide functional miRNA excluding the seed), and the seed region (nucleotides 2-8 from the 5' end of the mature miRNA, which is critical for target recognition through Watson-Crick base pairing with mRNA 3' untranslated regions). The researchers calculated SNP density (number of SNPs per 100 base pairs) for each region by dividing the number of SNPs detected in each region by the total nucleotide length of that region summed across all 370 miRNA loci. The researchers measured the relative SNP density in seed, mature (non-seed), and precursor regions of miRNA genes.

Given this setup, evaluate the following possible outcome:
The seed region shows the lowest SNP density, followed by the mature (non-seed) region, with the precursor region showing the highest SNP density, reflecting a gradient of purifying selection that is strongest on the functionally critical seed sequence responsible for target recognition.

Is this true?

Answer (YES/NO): YES